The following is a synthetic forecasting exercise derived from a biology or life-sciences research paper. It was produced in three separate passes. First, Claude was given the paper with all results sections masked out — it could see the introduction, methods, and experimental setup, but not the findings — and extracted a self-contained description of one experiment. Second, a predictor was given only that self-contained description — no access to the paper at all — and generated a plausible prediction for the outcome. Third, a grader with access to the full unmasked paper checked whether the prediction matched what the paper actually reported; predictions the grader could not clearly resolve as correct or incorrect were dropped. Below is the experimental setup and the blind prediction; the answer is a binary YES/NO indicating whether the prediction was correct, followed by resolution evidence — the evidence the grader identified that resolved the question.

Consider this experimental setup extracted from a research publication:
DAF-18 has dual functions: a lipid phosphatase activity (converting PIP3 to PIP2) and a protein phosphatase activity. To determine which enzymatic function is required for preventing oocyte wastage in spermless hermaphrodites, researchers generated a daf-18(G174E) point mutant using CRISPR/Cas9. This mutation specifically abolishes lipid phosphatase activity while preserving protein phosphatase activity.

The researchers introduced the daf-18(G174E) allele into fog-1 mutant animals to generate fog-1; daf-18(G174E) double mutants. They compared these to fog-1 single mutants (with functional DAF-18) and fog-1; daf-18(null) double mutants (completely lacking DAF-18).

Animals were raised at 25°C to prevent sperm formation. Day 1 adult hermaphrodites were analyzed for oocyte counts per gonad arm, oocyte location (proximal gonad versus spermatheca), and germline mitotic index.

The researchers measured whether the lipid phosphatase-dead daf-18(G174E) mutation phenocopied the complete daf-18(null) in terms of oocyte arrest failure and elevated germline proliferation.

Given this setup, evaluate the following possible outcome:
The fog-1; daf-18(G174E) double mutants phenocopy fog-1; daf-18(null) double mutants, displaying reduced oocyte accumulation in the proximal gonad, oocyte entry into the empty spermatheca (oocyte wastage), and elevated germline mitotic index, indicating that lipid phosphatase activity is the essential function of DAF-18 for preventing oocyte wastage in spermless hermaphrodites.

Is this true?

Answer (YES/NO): YES